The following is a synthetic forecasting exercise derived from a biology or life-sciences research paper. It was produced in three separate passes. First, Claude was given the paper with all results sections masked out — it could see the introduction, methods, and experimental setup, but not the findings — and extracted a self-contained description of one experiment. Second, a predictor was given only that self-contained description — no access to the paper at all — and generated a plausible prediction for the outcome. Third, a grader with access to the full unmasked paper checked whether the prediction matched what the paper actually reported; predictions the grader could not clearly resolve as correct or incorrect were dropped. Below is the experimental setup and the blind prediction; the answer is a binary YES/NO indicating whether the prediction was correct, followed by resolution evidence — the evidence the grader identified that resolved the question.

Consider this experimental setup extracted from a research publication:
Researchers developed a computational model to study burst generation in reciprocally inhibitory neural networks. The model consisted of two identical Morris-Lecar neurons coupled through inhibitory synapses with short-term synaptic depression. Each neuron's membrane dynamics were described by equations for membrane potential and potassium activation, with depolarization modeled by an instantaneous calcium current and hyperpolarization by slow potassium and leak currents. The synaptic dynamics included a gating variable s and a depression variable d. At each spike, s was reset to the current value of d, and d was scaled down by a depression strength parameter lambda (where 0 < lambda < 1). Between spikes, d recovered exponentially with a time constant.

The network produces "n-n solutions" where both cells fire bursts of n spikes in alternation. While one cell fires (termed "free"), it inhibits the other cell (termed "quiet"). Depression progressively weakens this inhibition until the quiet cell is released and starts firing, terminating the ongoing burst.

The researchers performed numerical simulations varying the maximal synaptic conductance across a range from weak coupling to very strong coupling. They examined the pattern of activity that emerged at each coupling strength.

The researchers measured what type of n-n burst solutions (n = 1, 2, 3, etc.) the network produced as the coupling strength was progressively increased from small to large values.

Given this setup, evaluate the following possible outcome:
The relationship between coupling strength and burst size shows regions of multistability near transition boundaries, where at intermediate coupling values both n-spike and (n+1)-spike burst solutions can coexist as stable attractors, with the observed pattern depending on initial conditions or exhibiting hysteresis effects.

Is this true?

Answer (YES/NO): YES